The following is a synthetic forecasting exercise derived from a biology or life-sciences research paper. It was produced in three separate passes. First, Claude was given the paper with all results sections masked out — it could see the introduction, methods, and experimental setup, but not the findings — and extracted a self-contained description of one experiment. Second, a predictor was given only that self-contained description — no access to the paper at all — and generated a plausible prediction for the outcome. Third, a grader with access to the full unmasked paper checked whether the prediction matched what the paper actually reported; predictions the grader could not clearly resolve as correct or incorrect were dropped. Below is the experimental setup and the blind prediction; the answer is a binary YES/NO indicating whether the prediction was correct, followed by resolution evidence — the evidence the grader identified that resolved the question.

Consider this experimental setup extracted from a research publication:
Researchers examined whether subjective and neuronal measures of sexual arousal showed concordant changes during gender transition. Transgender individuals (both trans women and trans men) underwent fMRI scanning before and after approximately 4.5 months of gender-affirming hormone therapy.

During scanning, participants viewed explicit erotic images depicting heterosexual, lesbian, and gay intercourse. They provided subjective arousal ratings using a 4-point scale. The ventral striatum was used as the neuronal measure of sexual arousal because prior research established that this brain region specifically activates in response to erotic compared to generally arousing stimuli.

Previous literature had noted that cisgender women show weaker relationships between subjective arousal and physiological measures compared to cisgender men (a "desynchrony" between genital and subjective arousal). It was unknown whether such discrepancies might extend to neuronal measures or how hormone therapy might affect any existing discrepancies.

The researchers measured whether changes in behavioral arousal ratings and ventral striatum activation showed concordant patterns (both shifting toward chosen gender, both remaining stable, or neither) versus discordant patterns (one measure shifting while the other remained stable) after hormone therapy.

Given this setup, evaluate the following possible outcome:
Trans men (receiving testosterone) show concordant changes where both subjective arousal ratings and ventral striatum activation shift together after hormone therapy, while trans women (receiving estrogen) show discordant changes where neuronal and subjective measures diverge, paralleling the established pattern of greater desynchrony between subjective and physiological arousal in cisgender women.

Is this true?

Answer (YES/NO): NO